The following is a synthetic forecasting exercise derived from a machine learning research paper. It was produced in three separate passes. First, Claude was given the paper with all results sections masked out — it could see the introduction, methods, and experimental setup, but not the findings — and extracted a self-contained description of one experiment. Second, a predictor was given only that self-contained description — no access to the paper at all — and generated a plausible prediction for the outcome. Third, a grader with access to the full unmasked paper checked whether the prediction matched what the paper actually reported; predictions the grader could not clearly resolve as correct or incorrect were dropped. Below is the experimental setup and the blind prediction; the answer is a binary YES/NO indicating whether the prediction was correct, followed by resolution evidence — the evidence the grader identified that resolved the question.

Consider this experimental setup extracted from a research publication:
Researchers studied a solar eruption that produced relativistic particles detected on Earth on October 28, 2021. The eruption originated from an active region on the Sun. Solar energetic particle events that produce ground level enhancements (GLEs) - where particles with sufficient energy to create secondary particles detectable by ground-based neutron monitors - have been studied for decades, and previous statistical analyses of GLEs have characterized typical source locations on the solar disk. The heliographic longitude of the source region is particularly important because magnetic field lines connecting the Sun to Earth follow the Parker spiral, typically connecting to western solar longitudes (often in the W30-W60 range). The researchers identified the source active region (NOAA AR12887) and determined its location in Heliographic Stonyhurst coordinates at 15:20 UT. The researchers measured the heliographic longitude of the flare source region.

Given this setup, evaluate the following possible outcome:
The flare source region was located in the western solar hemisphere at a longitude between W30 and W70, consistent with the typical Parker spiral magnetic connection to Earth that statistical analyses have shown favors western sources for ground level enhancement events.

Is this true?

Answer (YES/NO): NO